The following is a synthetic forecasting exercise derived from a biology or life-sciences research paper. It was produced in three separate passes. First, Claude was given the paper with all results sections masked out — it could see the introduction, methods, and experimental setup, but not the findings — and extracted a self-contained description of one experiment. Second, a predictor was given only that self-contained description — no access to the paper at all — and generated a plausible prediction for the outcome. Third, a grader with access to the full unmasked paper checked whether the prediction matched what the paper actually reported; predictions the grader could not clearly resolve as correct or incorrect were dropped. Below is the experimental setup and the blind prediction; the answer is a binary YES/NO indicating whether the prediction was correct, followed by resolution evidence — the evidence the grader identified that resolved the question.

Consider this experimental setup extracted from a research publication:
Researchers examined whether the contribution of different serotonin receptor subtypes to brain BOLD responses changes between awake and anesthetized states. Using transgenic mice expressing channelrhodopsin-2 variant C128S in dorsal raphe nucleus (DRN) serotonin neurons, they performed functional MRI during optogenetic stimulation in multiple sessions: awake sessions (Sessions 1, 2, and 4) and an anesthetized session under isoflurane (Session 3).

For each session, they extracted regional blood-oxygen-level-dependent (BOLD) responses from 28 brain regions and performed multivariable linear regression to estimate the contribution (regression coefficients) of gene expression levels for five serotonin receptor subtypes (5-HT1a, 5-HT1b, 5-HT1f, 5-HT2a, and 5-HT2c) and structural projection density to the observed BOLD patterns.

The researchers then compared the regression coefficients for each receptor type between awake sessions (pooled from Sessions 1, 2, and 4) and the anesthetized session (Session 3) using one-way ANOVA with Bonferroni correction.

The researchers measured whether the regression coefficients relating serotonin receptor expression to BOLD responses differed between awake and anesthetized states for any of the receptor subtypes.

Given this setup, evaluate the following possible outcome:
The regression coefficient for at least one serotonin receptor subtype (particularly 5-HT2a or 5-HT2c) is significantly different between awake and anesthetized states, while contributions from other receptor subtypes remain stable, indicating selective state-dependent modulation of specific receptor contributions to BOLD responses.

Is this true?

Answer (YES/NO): NO